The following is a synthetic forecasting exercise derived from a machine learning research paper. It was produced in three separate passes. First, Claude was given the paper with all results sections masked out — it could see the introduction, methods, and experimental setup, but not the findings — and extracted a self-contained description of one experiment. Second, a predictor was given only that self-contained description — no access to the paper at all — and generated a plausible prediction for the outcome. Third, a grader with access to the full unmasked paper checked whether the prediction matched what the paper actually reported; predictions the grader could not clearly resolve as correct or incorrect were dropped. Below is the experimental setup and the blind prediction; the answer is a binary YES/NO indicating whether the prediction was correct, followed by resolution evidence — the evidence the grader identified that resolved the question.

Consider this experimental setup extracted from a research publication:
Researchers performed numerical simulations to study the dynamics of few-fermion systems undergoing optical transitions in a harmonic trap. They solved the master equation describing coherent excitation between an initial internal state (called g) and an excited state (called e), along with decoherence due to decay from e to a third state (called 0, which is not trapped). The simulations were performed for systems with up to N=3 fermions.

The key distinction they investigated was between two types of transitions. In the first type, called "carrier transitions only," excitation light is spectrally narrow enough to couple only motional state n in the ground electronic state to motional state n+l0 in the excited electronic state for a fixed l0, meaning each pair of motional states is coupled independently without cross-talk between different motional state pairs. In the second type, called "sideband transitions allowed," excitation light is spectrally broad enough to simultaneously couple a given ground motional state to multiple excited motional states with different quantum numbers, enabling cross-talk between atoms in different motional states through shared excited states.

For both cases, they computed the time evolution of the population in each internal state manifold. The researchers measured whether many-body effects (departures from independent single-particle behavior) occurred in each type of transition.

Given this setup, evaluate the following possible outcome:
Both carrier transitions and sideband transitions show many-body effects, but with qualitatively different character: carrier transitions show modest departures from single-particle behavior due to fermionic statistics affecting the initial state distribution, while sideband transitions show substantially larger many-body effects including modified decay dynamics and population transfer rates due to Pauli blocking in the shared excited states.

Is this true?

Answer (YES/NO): NO